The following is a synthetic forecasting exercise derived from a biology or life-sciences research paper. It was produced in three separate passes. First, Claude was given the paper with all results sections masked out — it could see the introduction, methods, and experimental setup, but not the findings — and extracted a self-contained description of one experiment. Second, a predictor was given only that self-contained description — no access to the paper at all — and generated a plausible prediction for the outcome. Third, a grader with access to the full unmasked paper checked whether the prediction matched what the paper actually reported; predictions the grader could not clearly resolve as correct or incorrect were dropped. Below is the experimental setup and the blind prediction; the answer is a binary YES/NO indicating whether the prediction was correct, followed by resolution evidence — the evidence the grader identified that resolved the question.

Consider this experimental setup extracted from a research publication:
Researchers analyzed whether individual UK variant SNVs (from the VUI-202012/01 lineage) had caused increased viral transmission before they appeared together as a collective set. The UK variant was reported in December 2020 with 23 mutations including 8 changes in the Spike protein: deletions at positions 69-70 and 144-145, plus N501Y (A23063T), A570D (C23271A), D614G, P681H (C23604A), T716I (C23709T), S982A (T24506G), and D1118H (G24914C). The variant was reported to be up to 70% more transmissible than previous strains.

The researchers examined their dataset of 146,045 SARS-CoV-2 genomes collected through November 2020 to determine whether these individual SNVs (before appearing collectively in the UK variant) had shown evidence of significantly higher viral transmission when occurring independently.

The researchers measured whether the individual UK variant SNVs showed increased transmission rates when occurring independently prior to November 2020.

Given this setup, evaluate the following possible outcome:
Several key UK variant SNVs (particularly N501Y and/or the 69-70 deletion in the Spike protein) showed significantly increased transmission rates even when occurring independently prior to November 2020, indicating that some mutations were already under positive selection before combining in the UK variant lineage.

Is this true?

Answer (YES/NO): NO